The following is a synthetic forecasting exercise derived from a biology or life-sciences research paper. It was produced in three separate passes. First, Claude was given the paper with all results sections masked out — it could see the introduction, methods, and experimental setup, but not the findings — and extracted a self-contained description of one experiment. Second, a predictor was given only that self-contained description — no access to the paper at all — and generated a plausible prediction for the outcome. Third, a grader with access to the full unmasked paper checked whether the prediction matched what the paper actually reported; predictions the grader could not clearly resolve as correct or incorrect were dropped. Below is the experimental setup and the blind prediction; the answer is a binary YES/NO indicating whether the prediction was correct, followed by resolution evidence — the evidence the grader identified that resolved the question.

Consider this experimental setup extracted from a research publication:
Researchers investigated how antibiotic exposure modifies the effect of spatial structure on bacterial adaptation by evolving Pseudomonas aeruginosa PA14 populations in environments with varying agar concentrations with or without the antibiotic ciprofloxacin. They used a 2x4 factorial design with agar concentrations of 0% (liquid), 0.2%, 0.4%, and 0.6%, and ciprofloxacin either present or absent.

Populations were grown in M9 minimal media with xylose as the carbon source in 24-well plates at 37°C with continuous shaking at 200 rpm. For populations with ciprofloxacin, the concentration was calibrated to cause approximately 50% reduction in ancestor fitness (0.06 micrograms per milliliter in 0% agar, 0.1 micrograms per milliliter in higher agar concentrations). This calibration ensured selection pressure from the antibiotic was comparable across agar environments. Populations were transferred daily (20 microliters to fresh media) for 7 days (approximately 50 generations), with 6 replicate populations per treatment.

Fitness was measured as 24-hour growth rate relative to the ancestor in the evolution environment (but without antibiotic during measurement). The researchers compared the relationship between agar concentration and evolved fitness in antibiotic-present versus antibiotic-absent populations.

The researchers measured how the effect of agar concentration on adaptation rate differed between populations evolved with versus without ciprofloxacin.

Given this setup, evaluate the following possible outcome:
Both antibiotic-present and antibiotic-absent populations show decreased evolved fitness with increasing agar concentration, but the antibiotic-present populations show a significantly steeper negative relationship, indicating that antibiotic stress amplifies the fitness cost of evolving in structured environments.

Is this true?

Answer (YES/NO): YES